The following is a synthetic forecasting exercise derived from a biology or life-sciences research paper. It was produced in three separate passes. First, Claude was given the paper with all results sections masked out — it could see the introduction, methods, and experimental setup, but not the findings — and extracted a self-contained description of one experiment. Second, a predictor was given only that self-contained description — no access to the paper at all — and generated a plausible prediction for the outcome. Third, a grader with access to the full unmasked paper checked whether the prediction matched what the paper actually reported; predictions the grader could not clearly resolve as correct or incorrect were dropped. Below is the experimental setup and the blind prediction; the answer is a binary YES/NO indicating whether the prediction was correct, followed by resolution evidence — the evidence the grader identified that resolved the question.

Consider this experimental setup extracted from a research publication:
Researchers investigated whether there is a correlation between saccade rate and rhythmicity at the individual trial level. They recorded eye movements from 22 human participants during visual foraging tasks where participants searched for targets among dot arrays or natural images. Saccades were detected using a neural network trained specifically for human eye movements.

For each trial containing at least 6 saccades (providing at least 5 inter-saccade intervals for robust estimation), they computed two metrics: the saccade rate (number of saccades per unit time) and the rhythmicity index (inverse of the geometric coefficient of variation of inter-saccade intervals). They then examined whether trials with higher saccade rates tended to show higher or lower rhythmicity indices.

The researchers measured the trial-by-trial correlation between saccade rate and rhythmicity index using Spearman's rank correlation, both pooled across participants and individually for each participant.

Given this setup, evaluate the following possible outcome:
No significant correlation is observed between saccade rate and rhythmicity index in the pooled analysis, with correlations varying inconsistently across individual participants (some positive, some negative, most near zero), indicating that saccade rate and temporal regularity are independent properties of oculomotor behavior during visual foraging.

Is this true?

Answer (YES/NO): NO